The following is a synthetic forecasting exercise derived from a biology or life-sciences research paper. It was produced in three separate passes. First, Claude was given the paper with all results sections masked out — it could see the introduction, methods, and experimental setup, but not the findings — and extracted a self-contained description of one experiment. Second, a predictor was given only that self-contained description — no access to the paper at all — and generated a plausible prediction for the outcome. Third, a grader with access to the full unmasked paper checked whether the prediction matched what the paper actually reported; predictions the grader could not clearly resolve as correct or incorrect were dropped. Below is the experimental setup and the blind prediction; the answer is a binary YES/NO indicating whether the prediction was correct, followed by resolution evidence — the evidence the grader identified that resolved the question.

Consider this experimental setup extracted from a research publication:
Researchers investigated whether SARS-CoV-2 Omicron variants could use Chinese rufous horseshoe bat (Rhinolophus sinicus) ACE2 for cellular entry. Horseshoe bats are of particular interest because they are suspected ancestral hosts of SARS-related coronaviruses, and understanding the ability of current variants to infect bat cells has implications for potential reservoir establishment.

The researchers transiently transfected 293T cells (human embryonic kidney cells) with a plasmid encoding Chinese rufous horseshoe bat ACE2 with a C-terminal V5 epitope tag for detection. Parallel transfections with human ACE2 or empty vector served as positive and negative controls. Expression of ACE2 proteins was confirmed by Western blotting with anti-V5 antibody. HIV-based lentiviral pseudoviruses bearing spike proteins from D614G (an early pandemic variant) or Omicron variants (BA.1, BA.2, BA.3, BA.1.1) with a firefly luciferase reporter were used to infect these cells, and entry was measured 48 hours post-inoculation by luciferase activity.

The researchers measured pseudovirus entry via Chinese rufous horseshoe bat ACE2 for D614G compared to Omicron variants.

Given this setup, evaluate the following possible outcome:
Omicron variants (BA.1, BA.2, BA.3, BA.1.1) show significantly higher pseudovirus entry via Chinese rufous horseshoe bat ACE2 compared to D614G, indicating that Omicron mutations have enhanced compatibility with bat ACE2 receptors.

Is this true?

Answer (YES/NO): NO